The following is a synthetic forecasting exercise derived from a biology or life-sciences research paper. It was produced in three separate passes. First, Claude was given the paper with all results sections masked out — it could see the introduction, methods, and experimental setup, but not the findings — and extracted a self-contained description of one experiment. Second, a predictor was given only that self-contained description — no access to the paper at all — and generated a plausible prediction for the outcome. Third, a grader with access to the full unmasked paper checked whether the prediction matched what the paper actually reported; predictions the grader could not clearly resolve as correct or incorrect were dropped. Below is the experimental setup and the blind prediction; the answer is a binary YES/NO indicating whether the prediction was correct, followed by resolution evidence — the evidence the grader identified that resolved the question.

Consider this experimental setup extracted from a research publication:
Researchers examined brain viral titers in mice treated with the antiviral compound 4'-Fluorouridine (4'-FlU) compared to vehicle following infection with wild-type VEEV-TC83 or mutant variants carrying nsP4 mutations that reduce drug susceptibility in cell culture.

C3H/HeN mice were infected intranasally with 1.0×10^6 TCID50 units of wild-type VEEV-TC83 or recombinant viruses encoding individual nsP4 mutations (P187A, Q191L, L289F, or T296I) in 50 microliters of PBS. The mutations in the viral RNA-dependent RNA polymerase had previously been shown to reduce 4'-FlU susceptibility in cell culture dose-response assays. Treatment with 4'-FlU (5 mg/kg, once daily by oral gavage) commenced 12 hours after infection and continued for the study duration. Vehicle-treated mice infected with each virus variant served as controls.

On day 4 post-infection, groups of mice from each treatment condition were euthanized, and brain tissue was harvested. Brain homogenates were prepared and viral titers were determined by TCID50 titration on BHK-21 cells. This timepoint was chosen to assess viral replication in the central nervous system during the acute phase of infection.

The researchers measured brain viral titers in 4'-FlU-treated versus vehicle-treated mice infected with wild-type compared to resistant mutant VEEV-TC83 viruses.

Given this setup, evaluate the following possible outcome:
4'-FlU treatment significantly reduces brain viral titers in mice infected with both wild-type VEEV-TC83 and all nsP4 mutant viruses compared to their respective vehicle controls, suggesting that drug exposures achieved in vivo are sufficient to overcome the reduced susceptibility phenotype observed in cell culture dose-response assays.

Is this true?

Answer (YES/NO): YES